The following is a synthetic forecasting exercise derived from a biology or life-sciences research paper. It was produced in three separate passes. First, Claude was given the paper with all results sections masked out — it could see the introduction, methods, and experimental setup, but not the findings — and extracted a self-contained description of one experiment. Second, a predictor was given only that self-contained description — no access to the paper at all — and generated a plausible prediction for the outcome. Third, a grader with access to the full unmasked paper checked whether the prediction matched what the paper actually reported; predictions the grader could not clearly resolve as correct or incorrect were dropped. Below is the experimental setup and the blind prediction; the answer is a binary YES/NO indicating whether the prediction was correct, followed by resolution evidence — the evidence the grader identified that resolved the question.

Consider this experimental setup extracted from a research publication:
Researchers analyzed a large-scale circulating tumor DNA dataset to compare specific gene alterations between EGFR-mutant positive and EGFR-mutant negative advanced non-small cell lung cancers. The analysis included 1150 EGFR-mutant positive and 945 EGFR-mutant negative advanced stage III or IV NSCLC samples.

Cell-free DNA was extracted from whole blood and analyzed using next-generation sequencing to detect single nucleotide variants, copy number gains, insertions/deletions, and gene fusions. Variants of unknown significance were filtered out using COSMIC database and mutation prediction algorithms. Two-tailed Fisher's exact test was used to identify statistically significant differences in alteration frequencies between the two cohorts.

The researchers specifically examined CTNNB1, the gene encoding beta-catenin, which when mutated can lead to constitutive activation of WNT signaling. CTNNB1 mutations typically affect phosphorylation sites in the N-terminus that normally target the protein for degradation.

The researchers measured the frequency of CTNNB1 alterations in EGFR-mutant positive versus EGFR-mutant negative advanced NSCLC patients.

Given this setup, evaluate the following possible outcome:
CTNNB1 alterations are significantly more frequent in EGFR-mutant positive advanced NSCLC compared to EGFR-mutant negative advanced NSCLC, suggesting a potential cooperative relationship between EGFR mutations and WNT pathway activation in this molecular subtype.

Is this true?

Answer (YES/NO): YES